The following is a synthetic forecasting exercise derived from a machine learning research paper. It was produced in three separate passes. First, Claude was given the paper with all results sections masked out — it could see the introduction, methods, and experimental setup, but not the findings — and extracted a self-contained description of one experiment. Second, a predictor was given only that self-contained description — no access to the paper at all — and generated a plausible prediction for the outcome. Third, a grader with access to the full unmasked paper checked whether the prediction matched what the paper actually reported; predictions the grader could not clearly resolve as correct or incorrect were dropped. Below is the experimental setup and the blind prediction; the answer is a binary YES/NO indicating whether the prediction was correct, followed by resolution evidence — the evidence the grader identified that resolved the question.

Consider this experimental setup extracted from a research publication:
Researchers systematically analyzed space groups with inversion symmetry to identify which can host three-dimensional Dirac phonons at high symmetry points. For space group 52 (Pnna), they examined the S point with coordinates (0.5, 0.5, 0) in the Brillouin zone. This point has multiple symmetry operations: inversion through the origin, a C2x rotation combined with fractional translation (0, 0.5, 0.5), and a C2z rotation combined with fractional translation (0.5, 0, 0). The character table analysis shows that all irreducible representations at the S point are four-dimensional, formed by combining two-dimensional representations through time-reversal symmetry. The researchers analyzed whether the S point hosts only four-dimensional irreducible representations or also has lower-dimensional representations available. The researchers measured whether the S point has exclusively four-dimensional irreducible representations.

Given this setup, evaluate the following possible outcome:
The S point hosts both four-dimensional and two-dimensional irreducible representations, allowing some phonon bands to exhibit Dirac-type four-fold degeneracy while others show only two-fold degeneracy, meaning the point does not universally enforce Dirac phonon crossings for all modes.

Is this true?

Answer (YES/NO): NO